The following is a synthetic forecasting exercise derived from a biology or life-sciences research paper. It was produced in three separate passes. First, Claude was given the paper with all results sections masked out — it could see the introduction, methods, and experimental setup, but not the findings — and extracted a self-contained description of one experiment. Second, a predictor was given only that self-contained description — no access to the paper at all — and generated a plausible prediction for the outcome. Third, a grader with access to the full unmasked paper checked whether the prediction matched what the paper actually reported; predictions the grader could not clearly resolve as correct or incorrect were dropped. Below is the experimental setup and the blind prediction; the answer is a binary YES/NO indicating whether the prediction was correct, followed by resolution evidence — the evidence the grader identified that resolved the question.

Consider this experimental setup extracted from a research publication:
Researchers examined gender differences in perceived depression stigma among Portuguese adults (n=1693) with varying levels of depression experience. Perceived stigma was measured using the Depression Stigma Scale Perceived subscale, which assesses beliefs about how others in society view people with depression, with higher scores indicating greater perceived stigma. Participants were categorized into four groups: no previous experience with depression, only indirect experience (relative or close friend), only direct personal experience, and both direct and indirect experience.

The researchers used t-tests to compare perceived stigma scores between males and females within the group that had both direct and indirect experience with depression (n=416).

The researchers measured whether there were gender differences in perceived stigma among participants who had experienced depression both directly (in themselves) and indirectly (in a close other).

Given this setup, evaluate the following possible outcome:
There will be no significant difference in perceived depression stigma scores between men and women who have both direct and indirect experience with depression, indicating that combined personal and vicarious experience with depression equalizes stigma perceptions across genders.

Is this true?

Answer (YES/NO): NO